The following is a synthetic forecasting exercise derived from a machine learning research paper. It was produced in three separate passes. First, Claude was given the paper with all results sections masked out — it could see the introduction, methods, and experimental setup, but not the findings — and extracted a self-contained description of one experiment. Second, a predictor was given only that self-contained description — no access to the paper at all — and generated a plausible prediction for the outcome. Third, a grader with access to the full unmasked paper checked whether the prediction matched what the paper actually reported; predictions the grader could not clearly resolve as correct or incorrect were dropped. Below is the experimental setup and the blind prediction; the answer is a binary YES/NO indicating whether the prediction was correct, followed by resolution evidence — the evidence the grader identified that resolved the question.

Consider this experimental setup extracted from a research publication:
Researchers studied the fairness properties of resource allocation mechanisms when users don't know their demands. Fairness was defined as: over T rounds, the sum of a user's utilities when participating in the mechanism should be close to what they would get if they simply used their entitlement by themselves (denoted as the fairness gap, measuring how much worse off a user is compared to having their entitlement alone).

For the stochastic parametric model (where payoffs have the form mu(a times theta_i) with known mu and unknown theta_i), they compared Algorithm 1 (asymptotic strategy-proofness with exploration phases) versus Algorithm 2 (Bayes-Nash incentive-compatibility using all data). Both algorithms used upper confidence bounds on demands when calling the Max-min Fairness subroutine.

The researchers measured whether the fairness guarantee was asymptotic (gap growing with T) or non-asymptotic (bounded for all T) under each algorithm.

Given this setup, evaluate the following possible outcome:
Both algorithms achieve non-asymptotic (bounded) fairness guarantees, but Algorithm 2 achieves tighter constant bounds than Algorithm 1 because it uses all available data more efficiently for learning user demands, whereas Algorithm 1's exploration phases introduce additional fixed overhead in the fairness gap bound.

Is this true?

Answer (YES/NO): NO